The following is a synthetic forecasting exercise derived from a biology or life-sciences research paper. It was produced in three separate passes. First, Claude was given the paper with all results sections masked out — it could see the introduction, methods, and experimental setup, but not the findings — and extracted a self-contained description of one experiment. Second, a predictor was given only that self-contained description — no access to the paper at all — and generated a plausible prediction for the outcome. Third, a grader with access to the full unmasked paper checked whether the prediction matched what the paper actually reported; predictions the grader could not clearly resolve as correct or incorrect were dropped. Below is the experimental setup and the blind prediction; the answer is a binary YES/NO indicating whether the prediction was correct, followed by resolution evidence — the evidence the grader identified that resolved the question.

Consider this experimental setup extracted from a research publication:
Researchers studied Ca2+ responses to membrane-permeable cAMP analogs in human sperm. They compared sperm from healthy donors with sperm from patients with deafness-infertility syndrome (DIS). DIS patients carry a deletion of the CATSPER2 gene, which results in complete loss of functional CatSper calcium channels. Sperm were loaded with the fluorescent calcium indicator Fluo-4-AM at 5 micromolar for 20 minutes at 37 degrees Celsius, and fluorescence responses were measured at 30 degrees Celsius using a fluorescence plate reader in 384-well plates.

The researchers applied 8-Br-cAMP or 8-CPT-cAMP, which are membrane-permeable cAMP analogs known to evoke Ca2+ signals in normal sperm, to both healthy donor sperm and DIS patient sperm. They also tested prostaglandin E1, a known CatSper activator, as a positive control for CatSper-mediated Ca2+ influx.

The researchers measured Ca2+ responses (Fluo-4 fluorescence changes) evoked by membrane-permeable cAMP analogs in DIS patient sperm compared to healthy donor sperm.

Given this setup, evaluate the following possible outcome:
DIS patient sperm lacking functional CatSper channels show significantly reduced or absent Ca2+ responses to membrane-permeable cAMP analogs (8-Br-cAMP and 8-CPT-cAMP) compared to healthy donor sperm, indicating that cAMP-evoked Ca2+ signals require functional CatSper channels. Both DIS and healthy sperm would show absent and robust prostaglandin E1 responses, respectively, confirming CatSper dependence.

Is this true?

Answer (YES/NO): YES